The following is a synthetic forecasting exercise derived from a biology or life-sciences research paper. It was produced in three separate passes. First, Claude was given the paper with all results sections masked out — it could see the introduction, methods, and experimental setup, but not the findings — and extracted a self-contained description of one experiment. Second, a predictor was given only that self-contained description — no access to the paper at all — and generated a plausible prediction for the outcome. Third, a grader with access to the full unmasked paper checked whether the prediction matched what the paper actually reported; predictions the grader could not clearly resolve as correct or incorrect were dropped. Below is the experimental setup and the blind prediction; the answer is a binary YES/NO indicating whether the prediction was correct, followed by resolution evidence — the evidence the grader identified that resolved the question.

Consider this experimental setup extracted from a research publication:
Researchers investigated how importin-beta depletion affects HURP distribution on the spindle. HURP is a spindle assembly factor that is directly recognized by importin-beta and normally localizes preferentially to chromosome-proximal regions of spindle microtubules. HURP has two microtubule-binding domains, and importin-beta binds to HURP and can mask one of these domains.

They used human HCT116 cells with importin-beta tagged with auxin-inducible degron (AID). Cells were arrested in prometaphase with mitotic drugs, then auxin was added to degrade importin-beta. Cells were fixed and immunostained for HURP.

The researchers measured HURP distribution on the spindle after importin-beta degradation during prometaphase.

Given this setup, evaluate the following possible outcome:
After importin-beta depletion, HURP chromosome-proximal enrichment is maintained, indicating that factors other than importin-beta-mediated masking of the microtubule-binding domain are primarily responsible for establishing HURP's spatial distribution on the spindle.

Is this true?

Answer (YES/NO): NO